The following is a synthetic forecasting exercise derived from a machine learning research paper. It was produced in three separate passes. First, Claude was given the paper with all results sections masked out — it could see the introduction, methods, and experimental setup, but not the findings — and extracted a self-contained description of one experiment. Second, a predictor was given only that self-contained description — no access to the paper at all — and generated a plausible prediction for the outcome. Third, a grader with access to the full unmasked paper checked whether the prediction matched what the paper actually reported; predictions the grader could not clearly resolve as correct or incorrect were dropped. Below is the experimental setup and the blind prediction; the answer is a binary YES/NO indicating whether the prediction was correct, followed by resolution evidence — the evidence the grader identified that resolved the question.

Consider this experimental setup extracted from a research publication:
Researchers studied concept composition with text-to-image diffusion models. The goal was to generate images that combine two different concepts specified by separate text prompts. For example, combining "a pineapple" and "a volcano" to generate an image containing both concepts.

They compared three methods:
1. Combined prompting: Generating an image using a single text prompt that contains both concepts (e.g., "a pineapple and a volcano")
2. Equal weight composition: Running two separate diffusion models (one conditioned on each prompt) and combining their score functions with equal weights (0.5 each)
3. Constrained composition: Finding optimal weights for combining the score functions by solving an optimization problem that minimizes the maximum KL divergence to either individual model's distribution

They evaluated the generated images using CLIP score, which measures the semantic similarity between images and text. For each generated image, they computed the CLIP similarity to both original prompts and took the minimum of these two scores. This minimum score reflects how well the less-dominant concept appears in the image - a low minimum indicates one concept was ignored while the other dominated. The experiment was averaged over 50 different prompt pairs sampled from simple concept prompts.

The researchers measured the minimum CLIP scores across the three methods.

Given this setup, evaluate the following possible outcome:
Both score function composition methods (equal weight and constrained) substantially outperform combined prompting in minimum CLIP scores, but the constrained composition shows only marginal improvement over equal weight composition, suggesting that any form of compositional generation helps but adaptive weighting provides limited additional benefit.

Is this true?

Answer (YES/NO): NO